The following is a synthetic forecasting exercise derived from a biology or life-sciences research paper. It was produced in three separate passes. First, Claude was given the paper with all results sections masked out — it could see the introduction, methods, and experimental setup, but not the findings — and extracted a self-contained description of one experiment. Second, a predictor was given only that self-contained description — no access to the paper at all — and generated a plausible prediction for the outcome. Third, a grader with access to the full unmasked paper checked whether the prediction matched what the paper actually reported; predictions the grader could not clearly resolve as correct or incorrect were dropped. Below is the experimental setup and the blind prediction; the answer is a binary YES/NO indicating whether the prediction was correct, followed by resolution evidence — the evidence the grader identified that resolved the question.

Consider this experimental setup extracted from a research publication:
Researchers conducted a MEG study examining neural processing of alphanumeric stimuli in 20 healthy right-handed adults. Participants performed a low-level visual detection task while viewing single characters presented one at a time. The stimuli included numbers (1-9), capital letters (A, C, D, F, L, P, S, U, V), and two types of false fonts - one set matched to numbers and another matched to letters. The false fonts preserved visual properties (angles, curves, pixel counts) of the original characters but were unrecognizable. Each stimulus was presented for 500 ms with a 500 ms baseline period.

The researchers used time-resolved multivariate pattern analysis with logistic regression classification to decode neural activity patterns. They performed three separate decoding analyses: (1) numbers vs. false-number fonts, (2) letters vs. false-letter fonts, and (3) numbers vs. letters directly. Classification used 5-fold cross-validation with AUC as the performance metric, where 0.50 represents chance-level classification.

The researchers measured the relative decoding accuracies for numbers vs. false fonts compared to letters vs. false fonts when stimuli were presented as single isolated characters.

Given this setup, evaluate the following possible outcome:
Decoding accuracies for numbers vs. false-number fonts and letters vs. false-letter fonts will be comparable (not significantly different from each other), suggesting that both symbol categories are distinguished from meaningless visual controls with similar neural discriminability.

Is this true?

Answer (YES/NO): NO